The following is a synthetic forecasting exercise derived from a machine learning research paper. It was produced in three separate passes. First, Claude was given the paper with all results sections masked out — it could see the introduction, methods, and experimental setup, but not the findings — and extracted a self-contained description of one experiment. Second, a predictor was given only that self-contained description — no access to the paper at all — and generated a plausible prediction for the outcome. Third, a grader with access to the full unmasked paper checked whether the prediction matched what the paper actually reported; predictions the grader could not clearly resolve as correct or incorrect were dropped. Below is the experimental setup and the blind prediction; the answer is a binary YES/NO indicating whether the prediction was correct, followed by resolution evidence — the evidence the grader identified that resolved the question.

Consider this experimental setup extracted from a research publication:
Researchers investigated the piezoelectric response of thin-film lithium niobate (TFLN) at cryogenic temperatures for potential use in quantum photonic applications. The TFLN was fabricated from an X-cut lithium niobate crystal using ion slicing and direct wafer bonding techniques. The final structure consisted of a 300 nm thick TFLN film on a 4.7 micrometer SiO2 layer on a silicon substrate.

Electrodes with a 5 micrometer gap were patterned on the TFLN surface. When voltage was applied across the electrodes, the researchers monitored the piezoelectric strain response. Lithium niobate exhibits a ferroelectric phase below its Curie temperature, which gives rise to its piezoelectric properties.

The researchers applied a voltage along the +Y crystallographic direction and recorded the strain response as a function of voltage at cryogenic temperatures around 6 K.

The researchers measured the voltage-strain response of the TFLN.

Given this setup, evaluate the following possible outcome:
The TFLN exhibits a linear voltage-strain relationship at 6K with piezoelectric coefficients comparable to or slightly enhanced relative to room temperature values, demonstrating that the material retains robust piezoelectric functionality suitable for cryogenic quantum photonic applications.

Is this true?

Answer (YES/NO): YES